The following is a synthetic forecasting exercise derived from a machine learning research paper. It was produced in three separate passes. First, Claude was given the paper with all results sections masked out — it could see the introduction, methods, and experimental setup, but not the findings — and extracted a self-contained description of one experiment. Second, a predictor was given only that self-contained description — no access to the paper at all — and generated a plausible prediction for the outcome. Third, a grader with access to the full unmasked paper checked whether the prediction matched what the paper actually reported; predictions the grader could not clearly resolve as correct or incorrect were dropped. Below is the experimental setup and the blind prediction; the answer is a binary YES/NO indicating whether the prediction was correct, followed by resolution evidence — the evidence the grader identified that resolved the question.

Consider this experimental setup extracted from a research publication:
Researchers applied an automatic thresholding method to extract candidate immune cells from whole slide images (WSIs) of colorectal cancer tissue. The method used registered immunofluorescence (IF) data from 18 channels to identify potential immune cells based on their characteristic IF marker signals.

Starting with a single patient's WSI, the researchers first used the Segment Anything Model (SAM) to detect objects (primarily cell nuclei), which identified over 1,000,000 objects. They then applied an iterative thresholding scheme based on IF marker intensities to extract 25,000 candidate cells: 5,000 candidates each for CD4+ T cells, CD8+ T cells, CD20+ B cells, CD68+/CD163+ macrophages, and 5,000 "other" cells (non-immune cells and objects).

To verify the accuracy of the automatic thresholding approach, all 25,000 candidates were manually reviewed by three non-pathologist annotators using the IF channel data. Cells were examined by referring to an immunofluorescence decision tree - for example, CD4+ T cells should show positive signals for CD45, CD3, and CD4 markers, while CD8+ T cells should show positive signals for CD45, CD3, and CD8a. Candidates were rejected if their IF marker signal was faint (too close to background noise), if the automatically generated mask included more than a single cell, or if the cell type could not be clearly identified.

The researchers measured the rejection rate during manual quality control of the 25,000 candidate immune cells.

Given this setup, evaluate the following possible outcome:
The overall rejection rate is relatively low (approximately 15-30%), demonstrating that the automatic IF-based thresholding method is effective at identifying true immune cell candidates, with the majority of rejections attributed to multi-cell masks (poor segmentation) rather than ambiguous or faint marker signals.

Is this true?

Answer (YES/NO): NO